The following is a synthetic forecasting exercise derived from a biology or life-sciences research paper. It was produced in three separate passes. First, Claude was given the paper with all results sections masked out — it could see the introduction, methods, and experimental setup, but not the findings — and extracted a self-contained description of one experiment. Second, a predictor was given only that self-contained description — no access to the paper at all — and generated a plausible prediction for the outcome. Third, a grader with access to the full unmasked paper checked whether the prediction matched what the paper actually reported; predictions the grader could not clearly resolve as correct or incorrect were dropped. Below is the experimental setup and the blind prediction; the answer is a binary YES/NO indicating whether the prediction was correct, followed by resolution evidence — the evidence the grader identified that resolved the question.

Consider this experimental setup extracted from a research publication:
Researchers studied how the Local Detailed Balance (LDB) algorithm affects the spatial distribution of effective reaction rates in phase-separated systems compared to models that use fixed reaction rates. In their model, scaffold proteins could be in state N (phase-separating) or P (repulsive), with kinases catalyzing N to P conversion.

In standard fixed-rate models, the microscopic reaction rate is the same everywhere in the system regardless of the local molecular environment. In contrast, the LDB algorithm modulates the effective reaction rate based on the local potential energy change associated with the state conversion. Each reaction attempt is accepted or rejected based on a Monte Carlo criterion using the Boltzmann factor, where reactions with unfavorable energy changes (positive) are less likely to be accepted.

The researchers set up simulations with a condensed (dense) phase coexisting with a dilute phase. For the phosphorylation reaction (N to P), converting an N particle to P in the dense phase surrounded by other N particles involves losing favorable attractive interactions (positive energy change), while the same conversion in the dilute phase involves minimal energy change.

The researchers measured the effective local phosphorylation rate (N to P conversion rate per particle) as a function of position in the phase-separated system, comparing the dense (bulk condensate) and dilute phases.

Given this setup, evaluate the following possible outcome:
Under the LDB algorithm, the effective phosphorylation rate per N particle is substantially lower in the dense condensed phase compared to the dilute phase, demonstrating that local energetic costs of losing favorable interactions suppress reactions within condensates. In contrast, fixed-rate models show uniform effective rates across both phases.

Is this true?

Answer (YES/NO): YES